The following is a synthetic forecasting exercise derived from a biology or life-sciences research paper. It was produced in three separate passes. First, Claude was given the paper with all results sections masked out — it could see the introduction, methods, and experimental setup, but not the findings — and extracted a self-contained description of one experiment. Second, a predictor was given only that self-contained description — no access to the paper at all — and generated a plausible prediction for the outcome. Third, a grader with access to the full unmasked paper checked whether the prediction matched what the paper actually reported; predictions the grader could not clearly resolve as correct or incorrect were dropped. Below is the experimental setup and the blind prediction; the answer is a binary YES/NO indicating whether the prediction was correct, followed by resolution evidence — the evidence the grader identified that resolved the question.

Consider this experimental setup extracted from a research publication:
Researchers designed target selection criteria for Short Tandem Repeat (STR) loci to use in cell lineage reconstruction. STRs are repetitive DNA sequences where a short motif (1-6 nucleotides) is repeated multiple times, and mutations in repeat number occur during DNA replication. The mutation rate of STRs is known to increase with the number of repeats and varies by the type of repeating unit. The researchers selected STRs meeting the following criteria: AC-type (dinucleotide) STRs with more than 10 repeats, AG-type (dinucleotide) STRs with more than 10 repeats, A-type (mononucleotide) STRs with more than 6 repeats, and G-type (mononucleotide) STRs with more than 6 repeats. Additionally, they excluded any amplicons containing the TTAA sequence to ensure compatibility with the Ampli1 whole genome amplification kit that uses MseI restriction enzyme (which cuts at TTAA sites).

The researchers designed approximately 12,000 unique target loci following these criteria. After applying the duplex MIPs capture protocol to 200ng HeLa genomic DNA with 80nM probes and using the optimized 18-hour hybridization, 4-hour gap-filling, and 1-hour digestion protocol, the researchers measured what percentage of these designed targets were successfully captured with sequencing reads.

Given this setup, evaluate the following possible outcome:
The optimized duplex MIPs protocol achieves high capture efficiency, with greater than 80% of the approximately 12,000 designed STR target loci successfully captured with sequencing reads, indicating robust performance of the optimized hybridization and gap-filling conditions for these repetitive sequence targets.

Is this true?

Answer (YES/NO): YES